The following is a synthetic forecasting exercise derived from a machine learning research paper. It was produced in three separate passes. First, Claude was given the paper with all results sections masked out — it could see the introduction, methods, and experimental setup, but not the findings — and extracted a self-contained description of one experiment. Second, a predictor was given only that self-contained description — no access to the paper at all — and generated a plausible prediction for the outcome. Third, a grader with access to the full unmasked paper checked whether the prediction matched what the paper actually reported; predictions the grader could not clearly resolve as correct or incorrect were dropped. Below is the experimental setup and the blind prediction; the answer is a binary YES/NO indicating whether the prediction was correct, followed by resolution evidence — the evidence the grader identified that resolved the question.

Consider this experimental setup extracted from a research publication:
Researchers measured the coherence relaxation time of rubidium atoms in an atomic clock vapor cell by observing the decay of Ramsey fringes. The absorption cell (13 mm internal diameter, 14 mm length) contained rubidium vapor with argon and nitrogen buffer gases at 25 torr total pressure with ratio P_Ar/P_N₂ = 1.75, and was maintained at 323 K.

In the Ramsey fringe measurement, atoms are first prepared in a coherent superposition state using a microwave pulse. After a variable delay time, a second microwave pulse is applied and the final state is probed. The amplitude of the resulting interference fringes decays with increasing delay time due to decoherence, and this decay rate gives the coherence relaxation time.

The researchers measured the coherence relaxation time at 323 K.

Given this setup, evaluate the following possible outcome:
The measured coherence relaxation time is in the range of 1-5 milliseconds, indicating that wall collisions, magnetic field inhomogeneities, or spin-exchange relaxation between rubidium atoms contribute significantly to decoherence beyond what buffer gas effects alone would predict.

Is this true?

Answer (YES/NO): YES